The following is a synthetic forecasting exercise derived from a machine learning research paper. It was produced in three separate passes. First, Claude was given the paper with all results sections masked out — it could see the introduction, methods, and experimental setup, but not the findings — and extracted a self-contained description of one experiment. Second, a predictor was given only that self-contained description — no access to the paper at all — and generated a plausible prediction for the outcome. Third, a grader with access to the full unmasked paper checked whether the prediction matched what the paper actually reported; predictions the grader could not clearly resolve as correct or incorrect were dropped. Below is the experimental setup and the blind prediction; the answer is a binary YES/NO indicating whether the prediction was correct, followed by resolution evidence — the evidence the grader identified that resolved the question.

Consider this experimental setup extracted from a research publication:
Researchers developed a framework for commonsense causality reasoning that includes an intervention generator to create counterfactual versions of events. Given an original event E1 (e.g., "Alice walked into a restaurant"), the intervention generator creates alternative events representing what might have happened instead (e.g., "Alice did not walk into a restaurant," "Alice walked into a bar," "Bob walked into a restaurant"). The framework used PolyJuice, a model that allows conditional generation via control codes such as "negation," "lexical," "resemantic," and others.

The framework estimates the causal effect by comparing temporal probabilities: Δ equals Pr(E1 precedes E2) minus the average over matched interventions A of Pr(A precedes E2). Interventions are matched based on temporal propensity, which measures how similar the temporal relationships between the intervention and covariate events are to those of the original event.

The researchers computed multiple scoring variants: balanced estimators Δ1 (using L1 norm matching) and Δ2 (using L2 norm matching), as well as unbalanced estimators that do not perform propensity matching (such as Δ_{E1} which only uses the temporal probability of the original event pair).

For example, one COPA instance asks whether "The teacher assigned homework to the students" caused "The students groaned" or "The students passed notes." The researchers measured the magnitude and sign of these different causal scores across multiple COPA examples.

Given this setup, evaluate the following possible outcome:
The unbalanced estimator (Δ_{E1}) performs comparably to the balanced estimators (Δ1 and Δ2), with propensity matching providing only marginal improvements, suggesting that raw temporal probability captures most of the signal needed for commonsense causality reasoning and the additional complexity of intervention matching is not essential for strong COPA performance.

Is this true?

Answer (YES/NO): NO